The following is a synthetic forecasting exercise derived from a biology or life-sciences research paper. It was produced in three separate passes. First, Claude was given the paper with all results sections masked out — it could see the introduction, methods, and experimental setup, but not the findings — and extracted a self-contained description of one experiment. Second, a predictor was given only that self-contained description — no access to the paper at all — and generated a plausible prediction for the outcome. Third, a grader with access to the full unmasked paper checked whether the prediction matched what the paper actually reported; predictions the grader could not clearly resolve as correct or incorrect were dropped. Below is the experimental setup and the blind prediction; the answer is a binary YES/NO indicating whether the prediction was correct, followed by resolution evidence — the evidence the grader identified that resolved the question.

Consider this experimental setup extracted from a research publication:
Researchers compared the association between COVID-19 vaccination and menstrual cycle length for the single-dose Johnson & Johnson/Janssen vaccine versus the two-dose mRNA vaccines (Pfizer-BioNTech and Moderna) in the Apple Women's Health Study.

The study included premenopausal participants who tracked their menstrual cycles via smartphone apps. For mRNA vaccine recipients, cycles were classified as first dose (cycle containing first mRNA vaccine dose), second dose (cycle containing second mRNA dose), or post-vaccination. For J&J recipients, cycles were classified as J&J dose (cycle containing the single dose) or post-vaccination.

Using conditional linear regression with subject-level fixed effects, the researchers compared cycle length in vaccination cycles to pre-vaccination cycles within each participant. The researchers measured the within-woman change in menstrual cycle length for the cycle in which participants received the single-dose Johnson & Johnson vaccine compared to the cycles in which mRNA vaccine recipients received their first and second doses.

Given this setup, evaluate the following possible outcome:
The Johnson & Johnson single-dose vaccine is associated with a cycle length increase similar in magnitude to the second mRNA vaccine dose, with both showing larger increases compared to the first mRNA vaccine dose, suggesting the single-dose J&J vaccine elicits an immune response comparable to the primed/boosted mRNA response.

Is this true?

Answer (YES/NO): NO